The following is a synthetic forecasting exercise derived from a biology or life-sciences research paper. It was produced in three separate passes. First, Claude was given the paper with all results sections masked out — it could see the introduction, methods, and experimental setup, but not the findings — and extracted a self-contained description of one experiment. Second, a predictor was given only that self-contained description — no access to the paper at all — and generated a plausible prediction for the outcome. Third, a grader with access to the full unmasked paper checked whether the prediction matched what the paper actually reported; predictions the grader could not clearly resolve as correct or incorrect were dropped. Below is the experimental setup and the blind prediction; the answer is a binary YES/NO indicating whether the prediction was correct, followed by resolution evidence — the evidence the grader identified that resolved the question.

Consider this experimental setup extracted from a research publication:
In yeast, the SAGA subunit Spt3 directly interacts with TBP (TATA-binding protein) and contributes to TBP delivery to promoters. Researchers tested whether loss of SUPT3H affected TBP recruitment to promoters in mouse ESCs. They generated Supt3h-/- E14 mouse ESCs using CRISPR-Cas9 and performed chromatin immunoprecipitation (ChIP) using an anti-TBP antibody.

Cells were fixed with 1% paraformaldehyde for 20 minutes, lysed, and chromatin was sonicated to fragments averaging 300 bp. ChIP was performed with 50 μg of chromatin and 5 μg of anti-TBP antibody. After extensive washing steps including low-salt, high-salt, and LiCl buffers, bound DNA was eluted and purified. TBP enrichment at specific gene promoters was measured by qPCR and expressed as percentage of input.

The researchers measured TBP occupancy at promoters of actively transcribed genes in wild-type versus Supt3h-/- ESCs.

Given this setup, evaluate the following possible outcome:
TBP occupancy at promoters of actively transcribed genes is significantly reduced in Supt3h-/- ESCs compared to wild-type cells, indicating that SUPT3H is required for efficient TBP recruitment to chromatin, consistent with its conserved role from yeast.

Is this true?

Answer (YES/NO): NO